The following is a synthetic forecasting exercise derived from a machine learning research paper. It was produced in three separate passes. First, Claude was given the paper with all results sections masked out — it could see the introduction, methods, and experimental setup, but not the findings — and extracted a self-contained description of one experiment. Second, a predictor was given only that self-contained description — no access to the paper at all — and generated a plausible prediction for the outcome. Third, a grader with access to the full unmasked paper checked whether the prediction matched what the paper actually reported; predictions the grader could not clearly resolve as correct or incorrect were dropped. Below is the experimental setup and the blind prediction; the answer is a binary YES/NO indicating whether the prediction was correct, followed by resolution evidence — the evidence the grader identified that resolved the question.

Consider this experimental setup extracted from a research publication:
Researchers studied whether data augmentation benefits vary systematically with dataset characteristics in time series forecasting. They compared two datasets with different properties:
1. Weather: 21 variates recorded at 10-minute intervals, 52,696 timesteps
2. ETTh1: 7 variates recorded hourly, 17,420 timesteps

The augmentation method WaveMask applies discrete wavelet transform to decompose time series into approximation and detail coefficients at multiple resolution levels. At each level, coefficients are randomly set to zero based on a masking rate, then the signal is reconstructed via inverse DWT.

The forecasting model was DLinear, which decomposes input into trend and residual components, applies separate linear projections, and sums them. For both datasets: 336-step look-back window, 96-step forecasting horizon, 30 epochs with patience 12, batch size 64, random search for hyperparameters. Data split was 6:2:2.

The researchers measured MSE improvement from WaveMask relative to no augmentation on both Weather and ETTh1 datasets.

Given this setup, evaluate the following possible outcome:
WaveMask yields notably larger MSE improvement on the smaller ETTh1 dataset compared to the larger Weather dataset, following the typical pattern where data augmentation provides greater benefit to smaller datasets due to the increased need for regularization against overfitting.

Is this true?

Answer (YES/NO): YES